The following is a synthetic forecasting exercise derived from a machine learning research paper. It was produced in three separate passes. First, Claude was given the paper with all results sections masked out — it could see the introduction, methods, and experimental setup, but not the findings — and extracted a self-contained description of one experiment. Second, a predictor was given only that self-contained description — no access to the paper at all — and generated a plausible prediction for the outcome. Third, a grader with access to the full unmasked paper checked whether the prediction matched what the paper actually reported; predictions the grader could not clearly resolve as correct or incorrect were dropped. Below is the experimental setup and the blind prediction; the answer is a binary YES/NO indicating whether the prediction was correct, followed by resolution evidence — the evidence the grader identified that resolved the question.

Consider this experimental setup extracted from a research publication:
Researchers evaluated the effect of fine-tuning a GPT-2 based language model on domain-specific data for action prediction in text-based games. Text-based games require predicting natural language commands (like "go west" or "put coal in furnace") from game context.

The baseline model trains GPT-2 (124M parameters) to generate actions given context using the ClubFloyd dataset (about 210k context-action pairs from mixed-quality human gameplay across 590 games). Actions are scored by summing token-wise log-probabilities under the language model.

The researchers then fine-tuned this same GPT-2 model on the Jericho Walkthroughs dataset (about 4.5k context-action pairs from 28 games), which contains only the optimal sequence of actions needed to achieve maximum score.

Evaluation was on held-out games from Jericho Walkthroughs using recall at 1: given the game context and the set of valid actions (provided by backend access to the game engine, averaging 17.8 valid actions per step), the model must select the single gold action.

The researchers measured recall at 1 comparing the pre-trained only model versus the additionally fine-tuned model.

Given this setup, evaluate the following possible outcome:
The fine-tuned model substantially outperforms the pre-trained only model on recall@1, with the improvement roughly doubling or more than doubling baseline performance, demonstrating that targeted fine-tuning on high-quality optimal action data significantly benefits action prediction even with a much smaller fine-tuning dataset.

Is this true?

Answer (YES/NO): NO